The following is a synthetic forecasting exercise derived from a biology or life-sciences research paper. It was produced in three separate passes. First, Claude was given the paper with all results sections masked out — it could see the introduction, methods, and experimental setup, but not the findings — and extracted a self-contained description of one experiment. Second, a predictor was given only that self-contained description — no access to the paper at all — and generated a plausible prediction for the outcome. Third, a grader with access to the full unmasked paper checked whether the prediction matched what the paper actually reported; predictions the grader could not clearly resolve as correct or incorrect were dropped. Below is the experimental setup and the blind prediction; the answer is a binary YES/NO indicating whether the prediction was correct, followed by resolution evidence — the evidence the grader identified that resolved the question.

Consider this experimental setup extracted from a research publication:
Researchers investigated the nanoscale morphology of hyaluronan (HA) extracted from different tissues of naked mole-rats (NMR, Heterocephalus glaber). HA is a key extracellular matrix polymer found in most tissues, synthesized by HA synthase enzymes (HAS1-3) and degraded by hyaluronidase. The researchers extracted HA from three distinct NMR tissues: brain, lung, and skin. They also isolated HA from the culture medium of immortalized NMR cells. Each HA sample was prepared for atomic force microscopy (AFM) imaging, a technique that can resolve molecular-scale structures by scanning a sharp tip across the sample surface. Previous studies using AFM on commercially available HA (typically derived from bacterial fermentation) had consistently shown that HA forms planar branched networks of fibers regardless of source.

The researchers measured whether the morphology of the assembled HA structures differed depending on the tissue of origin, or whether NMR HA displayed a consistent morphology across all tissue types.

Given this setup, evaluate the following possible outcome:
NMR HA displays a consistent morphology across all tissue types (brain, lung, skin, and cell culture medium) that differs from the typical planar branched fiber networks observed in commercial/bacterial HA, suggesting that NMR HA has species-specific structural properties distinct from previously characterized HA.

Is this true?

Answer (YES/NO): NO